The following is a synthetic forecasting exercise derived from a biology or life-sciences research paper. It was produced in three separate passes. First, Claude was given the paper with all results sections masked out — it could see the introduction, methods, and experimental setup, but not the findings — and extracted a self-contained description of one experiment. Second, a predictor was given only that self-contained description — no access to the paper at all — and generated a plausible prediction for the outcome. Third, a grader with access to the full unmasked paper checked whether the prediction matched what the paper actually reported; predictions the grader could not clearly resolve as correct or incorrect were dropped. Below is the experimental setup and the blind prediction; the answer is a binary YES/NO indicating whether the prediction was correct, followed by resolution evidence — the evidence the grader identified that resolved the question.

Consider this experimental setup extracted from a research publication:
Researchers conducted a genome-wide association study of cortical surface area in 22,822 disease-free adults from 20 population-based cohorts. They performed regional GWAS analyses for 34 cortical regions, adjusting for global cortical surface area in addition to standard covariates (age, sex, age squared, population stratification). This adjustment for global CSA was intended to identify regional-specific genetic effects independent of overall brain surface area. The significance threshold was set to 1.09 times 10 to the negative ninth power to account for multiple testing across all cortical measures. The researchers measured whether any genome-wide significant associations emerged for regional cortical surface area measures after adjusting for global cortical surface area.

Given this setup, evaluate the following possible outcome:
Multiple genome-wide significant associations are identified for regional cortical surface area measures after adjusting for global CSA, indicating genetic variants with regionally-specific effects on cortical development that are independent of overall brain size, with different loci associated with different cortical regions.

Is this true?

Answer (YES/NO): YES